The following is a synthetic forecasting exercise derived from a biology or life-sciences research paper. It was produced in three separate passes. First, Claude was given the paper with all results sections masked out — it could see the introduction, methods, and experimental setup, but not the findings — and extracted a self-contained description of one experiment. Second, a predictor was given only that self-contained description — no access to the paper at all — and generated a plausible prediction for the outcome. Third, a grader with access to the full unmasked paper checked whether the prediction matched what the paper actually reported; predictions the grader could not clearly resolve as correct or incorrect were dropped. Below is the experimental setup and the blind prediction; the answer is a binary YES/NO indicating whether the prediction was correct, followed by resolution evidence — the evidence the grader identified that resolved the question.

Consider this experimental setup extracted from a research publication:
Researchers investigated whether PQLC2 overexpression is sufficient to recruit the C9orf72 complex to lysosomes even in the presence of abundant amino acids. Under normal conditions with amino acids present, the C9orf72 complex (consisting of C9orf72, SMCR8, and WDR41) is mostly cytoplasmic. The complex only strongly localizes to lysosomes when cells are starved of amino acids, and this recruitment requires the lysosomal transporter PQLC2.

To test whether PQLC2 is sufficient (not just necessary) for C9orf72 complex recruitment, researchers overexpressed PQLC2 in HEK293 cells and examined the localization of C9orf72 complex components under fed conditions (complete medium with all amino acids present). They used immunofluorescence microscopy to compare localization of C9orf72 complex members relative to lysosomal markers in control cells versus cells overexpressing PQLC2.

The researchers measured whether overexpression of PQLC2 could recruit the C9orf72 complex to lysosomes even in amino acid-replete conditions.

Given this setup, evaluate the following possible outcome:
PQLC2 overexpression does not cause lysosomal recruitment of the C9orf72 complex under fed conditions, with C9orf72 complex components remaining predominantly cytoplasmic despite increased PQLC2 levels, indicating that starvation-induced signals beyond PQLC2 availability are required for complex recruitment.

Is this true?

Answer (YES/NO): NO